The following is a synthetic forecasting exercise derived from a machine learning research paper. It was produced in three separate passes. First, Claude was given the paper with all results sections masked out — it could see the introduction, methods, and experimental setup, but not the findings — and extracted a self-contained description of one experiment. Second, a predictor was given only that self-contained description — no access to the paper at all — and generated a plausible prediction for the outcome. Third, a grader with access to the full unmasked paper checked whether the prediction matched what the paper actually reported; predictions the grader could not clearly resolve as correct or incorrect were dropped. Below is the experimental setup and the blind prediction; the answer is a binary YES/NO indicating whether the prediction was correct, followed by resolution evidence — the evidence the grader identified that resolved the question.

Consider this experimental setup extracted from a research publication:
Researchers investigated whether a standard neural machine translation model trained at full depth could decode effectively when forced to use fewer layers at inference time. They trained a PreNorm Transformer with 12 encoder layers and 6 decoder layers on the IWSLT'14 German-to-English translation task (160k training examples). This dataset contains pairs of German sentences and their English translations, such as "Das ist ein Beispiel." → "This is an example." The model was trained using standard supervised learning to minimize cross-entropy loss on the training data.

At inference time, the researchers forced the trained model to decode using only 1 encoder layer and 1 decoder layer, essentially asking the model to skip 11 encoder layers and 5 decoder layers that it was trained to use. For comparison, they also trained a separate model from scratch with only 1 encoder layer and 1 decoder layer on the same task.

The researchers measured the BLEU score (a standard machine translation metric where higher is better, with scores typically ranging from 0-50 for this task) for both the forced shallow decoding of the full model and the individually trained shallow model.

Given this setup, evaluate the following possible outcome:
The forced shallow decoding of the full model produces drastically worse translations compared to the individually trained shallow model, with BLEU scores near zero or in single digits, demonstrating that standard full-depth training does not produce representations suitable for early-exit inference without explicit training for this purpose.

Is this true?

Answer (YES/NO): YES